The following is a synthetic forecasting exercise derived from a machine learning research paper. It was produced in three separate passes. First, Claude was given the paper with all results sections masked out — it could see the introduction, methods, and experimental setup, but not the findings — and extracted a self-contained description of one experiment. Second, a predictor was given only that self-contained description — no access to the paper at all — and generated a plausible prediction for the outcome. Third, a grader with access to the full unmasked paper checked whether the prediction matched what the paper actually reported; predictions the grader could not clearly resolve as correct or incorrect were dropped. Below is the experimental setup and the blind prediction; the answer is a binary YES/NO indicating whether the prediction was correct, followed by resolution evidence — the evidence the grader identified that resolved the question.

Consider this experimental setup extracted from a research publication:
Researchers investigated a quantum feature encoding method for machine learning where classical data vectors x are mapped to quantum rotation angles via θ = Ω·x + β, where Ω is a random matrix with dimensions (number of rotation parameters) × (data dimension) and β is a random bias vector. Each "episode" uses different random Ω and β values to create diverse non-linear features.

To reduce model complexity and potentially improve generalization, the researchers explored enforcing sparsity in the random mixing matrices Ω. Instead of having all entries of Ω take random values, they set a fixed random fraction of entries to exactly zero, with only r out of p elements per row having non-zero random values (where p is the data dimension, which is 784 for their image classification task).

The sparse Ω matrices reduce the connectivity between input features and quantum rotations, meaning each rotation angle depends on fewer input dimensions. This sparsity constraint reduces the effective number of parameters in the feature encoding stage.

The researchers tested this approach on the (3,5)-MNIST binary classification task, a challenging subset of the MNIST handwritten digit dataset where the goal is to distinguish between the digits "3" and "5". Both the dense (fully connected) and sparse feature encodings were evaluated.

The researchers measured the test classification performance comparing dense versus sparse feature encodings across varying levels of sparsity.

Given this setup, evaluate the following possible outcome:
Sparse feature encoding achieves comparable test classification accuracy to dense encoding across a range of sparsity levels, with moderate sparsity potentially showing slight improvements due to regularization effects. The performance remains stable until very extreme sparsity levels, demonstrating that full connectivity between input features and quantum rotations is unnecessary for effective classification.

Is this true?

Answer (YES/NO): YES